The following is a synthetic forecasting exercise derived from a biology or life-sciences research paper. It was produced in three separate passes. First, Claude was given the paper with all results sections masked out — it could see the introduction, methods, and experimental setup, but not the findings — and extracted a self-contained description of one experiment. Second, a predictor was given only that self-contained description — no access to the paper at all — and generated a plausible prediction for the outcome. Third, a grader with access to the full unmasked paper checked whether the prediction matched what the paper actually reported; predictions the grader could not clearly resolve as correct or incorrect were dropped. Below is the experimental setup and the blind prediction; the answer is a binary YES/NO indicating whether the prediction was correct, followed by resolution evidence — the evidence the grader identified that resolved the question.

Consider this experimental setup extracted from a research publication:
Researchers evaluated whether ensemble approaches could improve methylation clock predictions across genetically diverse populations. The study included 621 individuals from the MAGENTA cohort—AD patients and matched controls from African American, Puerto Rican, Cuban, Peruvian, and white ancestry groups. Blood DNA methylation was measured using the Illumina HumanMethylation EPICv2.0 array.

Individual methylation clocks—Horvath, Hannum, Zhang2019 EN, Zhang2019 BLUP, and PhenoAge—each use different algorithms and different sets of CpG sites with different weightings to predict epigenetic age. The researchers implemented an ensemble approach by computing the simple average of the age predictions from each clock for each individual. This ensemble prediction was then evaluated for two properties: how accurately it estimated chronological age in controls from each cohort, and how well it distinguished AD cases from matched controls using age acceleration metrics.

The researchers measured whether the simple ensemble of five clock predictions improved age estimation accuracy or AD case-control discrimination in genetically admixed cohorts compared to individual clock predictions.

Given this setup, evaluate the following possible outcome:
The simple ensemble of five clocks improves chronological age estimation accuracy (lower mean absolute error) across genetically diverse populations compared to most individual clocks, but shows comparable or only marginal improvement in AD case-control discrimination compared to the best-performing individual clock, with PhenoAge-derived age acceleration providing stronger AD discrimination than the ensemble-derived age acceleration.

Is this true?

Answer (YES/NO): NO